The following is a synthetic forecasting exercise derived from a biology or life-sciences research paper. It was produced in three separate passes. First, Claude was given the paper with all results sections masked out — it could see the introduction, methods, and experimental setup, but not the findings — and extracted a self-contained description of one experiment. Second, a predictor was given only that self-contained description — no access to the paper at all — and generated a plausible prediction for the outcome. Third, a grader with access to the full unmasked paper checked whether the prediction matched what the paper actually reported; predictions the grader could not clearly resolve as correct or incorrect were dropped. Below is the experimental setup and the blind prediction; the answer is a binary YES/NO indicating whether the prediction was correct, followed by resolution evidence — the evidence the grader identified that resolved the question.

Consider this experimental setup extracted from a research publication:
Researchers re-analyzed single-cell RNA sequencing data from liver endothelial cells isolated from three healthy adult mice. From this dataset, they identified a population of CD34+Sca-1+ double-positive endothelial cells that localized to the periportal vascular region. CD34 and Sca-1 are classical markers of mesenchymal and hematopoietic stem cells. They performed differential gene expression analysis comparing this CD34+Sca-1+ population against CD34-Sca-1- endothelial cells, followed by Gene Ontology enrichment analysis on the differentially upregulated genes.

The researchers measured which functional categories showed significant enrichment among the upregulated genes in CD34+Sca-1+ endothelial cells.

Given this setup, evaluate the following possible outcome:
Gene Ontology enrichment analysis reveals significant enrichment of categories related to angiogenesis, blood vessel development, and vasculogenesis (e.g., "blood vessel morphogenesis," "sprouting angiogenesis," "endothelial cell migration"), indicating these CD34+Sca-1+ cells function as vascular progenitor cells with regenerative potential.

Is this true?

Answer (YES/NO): NO